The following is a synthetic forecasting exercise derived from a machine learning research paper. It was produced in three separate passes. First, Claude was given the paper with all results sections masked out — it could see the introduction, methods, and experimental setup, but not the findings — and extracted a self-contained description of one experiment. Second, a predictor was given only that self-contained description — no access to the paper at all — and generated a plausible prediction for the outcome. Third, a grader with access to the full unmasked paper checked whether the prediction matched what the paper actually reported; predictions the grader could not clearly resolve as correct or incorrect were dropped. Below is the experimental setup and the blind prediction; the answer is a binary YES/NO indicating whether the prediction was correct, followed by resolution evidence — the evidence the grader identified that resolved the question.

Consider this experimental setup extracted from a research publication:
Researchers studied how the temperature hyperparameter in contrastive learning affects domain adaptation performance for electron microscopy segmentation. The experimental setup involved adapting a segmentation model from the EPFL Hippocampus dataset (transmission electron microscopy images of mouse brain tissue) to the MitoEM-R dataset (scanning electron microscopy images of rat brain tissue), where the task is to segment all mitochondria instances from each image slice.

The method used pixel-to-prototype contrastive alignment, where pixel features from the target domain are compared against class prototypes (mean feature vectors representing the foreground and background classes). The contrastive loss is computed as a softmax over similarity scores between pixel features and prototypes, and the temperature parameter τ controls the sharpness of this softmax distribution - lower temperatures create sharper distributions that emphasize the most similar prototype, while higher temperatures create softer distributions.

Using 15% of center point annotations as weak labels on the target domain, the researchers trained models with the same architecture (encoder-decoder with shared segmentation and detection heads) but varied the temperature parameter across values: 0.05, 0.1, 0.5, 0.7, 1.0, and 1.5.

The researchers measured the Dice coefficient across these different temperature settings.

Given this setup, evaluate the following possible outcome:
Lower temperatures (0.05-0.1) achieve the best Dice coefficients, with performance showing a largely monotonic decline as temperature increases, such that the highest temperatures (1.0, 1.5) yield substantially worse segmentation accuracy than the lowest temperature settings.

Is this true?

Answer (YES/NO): NO